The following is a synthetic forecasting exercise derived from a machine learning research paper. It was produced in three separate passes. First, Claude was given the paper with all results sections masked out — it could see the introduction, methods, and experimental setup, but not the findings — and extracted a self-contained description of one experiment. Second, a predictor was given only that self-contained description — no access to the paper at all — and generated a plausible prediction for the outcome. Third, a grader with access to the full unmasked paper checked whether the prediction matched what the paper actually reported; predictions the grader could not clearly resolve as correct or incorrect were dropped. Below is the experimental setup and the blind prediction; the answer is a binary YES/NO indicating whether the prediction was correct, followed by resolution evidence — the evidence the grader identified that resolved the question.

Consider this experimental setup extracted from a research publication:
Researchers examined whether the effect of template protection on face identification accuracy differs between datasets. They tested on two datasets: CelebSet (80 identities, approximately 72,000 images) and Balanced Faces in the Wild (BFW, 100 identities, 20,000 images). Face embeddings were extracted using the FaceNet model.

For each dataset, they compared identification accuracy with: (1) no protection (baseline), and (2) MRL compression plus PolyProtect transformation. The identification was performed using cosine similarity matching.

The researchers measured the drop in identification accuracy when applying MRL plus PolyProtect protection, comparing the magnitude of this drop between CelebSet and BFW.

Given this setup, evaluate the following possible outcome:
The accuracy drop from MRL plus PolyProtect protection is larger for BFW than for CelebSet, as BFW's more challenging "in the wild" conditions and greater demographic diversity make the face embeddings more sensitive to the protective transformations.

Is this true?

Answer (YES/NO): NO